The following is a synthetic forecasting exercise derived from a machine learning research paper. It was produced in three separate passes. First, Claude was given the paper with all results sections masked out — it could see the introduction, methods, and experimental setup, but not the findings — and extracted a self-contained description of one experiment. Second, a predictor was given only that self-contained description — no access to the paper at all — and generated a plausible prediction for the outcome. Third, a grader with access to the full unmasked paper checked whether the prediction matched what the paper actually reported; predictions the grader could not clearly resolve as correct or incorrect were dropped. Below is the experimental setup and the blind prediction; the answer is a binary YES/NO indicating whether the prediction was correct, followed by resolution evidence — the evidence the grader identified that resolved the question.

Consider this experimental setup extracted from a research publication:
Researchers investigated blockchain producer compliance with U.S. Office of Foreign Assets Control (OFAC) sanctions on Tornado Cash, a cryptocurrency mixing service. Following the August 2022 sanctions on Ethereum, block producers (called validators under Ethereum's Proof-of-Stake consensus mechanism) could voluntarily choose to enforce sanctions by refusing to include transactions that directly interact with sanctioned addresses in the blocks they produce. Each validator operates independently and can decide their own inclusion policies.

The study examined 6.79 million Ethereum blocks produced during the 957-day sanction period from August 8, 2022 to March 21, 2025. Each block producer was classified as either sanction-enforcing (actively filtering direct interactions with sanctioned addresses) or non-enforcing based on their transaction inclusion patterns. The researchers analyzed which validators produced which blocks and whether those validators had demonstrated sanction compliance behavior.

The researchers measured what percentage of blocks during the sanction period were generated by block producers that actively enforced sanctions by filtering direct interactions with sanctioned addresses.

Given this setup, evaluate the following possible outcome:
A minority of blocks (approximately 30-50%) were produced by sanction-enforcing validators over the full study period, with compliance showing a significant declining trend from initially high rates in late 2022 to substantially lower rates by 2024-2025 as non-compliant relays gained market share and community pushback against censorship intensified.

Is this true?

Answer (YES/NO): NO